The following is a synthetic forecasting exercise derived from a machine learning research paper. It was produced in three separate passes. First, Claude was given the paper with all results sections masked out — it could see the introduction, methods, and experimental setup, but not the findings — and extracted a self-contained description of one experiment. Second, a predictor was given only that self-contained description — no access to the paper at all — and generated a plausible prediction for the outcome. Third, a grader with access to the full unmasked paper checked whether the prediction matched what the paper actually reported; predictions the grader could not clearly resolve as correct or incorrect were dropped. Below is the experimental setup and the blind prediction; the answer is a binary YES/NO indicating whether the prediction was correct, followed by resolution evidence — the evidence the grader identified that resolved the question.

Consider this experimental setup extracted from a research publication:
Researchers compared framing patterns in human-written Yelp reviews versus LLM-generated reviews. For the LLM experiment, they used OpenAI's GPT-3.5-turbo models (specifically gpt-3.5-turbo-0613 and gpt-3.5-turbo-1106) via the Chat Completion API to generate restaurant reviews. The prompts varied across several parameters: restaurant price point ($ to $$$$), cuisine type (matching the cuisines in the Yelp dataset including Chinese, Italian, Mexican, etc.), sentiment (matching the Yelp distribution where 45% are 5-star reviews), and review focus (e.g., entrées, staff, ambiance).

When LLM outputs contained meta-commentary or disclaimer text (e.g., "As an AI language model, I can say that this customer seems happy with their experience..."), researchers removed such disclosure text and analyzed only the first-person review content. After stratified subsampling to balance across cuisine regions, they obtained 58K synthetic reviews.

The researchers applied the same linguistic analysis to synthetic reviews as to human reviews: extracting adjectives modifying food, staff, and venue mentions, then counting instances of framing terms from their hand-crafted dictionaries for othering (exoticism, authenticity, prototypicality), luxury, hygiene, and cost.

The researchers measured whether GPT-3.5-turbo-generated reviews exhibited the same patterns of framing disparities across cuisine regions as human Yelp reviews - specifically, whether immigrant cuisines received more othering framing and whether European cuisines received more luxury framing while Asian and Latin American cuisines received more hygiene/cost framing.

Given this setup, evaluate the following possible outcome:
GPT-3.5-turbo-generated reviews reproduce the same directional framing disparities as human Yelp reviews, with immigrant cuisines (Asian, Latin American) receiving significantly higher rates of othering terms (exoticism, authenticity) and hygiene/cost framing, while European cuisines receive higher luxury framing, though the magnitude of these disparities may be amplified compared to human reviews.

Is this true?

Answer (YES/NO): NO